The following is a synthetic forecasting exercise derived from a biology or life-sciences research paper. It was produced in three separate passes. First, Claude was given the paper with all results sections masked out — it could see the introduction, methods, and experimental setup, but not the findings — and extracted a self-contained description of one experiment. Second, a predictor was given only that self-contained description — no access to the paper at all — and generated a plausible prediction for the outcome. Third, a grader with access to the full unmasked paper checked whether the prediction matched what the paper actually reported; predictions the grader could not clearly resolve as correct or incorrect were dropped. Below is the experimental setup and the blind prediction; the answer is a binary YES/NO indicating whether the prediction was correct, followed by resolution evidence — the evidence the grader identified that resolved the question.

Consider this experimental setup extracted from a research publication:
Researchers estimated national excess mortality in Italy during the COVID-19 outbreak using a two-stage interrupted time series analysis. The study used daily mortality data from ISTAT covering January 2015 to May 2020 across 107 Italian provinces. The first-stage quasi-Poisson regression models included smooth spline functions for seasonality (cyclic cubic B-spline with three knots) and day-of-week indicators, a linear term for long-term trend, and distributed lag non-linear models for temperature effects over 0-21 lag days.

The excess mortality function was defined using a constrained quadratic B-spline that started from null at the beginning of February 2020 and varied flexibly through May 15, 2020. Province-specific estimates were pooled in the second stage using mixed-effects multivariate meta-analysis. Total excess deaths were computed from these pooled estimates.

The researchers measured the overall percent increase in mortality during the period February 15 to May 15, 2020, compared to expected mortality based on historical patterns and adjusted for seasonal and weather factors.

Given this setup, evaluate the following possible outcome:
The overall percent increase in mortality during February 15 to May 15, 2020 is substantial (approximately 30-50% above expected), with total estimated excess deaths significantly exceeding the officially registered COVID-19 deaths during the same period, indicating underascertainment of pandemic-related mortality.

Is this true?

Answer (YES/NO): NO